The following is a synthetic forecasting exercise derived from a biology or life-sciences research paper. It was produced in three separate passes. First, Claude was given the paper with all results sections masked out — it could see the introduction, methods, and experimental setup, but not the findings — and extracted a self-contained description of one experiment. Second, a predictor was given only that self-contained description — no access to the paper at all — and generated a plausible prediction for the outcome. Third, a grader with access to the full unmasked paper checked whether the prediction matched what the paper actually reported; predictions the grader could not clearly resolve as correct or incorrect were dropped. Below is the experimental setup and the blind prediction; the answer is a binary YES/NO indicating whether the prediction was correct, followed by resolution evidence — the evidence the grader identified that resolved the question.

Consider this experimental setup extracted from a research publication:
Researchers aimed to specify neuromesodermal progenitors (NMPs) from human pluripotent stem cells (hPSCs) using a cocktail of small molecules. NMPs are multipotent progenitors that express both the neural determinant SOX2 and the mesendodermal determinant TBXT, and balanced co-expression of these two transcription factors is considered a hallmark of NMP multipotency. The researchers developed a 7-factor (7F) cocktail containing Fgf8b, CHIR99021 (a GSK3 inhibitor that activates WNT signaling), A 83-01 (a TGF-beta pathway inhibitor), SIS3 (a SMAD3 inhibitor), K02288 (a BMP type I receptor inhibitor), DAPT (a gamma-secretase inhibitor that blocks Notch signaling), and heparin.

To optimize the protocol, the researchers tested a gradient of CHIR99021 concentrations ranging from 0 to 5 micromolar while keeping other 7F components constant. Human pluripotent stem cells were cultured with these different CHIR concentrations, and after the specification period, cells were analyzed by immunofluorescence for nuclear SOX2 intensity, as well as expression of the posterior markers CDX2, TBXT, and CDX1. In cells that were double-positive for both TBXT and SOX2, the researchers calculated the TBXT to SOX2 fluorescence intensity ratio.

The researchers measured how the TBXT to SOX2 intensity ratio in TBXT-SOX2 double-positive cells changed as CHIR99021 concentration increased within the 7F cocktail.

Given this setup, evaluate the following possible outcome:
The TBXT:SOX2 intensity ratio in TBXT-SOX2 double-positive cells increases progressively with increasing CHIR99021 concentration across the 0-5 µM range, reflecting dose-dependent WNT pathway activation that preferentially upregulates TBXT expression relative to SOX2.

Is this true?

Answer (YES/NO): YES